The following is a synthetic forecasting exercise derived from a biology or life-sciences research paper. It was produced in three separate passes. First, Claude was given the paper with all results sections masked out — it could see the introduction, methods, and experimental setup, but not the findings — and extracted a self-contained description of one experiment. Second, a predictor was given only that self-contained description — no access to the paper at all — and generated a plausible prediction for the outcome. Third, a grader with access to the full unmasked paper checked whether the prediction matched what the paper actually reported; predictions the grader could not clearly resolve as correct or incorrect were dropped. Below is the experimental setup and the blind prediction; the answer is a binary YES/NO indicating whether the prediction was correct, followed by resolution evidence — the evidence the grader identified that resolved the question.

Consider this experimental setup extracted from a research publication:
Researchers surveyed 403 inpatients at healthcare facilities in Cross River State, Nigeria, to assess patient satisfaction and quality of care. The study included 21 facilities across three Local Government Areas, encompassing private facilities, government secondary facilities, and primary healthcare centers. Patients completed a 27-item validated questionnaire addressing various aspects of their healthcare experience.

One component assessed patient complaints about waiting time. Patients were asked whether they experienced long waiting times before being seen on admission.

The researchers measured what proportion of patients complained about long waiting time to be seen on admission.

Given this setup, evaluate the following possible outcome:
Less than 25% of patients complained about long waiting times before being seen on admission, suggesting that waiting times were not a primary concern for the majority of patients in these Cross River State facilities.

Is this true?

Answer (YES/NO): NO